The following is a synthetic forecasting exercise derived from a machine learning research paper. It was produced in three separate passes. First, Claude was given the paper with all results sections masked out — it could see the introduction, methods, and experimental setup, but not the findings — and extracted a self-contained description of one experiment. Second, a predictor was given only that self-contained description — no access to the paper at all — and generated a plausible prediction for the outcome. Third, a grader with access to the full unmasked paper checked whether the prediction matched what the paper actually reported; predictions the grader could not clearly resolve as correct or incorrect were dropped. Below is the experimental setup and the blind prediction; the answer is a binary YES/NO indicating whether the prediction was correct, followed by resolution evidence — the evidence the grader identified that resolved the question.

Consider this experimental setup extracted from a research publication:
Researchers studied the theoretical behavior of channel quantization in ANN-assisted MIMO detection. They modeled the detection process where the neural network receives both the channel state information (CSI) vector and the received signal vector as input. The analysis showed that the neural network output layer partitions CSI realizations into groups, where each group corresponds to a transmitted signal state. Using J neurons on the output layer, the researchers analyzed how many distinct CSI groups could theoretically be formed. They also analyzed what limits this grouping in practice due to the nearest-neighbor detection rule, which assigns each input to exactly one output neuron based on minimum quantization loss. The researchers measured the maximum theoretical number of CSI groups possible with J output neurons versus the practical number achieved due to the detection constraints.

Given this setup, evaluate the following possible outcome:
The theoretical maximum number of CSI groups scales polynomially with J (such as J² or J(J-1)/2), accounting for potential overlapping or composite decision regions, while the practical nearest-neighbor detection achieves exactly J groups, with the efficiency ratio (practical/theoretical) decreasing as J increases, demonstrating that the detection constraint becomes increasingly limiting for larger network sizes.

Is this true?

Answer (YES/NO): NO